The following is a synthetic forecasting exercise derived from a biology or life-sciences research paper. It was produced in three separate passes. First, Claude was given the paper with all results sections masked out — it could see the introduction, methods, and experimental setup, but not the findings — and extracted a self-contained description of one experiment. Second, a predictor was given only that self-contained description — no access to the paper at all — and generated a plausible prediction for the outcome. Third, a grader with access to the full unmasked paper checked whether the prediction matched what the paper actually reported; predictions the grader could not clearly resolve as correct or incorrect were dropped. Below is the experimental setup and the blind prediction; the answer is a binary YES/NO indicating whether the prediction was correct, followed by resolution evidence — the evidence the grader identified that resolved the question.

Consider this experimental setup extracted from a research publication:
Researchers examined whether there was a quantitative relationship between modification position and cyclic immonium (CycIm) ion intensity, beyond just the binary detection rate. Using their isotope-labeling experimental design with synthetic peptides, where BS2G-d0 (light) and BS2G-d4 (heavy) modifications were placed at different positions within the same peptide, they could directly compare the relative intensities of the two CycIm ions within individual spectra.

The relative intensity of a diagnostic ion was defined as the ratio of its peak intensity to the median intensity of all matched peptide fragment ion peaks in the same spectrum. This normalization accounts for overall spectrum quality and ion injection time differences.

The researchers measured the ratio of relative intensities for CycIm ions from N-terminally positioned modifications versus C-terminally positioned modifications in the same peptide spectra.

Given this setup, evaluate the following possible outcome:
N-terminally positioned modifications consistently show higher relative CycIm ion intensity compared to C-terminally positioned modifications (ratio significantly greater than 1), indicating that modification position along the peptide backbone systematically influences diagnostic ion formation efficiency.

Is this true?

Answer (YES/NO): YES